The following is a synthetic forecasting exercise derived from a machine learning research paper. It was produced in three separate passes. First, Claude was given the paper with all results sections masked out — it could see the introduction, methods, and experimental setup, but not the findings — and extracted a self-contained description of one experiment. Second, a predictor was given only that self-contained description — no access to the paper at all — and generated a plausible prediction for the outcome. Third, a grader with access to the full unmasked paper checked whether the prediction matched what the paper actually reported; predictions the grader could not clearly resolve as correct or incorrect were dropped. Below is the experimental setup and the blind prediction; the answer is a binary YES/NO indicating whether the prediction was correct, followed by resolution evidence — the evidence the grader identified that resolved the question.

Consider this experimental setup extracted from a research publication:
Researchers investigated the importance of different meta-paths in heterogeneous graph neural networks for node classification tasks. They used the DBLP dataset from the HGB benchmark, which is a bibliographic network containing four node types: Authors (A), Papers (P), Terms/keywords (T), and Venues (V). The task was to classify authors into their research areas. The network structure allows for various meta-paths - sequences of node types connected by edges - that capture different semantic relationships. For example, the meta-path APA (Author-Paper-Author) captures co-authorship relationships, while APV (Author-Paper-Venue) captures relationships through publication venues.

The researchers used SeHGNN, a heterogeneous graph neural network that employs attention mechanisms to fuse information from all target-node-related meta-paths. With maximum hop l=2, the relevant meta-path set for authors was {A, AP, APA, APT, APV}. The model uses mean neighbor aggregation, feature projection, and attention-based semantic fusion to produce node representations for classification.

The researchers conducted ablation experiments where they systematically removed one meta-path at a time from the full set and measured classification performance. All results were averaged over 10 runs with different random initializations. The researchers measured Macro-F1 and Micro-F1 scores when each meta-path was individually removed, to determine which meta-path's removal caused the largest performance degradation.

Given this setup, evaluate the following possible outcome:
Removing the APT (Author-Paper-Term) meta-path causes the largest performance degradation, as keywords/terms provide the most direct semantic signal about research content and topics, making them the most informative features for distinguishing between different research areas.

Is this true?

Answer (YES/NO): NO